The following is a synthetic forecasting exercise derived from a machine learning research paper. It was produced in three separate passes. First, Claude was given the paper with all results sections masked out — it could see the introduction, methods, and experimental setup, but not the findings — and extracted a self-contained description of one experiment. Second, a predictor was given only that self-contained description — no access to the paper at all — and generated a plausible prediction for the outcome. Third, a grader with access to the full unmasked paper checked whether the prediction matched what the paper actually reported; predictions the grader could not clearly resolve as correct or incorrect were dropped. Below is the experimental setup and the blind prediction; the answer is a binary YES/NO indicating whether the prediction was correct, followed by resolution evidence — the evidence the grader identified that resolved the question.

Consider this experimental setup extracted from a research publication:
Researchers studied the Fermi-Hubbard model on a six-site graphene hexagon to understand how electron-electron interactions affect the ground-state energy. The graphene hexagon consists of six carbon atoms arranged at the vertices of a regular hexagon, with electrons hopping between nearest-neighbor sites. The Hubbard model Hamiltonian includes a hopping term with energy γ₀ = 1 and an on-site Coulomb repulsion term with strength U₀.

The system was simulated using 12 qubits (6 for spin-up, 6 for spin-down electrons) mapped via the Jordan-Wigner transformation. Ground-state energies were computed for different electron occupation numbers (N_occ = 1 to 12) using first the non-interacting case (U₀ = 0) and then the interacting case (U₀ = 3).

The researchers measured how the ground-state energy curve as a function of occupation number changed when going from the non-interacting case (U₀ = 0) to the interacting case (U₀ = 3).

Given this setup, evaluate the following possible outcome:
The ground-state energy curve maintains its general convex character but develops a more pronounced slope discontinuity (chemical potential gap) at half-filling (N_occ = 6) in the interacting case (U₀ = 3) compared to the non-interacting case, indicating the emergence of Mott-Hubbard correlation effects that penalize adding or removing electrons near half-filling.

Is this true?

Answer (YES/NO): NO